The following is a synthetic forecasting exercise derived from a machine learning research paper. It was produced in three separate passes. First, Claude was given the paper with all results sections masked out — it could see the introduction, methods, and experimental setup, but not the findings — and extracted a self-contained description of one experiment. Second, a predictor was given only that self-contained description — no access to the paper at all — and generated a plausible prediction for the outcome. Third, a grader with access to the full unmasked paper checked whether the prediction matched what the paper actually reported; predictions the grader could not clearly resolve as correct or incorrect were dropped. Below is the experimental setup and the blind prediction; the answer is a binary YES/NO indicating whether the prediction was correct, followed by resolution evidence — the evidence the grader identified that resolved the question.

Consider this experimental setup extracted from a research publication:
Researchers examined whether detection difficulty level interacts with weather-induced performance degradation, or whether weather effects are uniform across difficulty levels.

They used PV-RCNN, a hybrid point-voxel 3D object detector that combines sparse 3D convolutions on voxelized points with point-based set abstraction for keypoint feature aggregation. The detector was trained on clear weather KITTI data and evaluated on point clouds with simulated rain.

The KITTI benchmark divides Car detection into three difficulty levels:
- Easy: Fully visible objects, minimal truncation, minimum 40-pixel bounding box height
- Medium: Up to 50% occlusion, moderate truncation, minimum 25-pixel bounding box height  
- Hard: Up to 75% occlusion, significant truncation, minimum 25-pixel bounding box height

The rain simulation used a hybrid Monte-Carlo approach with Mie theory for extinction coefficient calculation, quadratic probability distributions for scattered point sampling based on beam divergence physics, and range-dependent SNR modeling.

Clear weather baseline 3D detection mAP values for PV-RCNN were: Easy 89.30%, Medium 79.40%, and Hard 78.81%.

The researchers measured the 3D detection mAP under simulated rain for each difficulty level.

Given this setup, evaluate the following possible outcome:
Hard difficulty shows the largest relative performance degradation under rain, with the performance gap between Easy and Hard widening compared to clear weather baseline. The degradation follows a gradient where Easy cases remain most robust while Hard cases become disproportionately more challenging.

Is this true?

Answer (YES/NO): YES